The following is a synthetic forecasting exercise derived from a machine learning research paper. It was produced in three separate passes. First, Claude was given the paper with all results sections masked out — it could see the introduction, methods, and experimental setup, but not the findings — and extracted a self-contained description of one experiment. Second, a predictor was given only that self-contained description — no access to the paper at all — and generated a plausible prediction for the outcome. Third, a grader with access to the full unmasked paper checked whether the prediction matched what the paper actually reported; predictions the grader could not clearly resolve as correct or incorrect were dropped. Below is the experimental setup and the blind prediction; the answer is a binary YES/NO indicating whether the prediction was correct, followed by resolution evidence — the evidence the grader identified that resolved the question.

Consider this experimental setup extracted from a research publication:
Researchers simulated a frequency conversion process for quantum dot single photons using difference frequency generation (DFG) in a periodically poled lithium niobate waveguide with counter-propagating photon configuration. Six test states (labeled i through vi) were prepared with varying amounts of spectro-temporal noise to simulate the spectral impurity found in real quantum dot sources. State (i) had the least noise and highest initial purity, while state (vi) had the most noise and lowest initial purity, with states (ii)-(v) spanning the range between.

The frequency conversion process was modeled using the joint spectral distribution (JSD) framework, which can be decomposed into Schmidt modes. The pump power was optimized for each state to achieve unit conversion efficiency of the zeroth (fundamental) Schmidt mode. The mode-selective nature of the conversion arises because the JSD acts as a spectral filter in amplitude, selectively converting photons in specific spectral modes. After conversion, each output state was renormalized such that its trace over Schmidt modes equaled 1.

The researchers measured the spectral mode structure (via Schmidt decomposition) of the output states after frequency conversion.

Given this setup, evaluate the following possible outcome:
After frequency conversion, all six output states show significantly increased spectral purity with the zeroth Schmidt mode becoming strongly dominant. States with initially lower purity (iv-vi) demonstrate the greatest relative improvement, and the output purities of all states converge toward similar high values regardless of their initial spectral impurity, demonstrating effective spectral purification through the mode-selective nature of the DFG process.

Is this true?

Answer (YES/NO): YES